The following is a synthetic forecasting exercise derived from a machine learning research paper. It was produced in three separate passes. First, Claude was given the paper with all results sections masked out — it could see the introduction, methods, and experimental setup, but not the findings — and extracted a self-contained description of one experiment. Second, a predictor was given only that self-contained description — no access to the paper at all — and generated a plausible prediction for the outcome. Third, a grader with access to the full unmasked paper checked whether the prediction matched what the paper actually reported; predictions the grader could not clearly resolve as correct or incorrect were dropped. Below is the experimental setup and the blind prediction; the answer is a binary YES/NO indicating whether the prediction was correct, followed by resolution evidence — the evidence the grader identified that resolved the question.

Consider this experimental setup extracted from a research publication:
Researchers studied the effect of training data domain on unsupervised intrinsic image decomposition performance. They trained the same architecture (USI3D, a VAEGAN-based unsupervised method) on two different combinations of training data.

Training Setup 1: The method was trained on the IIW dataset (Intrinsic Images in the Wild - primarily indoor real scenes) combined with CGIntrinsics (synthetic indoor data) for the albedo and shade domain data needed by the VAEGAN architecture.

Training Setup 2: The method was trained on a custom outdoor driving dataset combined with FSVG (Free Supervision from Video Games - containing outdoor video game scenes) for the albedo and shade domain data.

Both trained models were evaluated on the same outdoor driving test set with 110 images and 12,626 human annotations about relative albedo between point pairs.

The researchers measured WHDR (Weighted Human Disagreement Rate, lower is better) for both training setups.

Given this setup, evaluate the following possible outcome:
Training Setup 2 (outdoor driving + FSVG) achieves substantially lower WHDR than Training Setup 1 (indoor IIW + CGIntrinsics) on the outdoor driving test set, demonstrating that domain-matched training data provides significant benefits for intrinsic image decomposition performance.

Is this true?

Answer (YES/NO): YES